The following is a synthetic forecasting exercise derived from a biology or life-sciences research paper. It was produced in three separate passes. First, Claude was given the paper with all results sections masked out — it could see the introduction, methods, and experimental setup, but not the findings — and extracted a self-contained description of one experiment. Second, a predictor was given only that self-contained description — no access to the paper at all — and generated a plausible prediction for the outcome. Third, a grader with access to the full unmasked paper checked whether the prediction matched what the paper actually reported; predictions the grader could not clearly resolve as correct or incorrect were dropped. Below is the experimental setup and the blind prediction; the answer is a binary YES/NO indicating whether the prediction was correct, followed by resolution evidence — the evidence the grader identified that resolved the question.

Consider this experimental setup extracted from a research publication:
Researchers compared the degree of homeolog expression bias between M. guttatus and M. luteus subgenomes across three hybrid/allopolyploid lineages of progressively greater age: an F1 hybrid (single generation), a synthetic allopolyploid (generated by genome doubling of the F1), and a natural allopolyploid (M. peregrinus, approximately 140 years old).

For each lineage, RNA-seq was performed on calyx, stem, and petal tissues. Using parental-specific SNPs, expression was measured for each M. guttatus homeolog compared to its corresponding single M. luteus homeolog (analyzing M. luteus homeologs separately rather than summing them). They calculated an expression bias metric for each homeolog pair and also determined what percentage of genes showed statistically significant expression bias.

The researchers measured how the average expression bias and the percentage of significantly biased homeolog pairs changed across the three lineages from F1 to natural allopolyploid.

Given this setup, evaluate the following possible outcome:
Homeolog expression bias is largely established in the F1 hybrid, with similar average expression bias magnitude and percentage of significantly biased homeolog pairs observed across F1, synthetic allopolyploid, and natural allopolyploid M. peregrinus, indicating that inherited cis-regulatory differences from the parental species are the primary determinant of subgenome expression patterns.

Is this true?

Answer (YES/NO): NO